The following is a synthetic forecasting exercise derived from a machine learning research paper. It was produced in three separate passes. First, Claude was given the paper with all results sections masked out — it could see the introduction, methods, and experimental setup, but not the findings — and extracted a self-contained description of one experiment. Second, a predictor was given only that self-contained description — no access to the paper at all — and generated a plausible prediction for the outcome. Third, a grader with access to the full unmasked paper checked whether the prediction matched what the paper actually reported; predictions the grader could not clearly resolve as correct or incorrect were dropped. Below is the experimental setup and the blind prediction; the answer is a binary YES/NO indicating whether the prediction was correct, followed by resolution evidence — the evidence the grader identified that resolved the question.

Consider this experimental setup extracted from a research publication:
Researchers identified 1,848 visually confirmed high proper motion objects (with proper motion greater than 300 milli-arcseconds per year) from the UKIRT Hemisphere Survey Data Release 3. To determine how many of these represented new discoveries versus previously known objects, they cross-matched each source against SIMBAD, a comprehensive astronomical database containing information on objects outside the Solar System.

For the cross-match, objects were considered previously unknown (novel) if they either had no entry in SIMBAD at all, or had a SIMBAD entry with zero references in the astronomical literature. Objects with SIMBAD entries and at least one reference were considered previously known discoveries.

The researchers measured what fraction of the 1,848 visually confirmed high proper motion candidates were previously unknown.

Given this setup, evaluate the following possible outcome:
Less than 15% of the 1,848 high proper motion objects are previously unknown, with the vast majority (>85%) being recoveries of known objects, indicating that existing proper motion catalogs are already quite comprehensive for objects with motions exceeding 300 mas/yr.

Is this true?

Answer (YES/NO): YES